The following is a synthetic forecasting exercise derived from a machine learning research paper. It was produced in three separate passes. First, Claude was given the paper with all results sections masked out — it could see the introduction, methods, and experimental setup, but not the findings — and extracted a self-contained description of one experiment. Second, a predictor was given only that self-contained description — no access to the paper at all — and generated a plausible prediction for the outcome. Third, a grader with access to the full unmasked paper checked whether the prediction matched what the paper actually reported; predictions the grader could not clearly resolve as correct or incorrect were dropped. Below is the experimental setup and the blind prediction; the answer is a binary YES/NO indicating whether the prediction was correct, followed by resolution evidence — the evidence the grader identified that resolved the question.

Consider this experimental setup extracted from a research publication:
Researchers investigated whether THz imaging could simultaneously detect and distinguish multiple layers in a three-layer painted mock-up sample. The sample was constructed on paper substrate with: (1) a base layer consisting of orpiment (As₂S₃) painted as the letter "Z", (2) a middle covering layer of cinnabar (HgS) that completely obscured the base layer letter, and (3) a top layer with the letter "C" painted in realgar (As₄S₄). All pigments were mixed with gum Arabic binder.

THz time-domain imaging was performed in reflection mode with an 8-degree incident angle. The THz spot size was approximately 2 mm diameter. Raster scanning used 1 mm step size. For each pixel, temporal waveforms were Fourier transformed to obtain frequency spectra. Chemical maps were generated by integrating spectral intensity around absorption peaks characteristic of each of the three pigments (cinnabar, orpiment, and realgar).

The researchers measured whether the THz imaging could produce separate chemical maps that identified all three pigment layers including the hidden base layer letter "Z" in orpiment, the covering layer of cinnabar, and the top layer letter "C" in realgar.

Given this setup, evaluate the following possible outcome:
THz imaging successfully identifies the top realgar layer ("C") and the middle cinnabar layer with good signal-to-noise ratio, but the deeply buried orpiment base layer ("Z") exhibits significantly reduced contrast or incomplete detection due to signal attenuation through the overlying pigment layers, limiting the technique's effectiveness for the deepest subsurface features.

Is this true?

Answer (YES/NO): NO